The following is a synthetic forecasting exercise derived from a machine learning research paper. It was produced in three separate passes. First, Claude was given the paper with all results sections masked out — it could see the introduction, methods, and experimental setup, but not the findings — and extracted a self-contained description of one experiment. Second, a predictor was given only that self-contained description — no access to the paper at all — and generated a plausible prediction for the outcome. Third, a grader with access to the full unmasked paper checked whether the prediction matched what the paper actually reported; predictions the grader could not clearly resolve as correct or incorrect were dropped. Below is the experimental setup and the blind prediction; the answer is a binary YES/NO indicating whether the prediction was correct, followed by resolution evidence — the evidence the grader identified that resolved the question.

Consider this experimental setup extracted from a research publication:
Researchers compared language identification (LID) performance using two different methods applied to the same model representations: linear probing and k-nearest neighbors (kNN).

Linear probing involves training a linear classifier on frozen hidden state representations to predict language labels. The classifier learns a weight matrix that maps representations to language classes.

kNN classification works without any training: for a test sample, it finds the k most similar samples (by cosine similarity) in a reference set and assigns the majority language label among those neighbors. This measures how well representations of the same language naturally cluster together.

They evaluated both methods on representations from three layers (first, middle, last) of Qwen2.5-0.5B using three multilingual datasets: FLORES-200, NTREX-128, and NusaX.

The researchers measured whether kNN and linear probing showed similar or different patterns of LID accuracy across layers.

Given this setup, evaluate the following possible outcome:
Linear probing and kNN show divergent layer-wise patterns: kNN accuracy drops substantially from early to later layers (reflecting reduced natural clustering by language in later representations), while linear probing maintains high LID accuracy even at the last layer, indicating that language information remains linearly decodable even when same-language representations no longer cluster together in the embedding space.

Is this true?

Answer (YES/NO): NO